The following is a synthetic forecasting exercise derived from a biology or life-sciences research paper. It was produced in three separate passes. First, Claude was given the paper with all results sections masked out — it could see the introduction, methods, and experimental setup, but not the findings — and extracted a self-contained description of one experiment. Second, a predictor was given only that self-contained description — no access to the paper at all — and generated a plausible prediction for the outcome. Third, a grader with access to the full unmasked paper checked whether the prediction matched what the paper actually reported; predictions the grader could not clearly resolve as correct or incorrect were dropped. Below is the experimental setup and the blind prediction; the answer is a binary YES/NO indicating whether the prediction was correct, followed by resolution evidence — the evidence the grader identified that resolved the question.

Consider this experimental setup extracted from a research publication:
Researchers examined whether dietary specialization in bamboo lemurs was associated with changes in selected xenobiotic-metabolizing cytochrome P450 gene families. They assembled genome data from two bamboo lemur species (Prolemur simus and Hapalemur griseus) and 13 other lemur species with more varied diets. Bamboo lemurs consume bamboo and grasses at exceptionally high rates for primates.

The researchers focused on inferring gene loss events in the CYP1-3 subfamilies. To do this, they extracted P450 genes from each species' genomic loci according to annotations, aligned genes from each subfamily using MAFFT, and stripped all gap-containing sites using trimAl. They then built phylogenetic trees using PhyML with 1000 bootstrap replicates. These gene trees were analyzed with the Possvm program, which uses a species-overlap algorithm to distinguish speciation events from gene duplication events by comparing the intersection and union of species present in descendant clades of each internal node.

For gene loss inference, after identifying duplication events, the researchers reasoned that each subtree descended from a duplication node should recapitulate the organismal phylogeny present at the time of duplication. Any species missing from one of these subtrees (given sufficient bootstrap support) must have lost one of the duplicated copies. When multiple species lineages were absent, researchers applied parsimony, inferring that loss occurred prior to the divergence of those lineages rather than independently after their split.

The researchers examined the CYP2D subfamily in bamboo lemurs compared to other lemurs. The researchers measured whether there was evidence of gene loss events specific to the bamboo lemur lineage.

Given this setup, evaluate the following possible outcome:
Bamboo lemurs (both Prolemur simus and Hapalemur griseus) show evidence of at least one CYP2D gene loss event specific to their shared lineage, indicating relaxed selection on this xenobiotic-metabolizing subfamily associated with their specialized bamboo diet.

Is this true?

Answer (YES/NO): NO